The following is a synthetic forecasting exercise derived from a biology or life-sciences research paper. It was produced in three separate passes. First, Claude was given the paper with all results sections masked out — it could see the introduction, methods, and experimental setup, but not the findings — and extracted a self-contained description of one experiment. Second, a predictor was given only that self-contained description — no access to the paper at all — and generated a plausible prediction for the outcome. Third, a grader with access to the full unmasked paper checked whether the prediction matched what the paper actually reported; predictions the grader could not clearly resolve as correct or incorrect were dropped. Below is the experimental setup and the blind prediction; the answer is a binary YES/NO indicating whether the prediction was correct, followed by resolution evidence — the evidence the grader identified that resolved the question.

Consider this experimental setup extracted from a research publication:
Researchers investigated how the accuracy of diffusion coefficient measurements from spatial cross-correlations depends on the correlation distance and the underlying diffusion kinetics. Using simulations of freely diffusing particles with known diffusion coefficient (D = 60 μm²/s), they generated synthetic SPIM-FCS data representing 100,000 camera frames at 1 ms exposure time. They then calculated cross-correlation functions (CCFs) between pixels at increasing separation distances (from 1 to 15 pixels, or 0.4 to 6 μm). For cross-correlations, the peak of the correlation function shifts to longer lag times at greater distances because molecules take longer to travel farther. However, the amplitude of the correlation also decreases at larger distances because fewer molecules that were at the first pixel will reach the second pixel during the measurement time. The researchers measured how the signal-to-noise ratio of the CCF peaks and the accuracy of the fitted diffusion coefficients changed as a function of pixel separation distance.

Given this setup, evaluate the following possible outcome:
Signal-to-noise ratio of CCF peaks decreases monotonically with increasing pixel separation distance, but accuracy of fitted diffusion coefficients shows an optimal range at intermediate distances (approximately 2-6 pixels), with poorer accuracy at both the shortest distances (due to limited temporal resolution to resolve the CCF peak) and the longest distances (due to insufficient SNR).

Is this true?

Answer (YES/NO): NO